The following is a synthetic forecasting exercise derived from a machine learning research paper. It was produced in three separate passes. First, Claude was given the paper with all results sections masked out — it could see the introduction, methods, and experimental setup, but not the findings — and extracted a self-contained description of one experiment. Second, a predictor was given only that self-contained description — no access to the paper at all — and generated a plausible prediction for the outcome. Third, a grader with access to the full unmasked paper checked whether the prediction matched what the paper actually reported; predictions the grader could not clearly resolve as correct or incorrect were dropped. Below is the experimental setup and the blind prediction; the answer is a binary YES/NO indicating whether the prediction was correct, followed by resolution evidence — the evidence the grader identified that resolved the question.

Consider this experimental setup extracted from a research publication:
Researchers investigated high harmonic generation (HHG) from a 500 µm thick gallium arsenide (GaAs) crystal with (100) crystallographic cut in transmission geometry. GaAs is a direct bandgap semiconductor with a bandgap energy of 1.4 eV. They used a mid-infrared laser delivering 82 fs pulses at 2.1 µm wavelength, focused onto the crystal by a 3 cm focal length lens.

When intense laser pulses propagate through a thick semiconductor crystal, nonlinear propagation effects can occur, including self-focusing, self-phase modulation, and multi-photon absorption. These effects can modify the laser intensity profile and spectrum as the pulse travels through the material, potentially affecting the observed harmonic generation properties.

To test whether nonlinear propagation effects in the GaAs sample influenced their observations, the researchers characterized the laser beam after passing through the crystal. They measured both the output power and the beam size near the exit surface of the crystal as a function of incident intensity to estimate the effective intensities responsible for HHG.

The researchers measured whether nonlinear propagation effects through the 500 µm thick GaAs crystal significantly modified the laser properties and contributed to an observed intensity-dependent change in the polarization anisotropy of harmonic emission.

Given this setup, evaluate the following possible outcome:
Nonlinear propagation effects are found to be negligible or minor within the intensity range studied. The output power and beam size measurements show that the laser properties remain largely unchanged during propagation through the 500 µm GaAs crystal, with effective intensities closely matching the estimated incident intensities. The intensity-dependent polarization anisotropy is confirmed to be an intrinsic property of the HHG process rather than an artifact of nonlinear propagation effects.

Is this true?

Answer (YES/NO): NO